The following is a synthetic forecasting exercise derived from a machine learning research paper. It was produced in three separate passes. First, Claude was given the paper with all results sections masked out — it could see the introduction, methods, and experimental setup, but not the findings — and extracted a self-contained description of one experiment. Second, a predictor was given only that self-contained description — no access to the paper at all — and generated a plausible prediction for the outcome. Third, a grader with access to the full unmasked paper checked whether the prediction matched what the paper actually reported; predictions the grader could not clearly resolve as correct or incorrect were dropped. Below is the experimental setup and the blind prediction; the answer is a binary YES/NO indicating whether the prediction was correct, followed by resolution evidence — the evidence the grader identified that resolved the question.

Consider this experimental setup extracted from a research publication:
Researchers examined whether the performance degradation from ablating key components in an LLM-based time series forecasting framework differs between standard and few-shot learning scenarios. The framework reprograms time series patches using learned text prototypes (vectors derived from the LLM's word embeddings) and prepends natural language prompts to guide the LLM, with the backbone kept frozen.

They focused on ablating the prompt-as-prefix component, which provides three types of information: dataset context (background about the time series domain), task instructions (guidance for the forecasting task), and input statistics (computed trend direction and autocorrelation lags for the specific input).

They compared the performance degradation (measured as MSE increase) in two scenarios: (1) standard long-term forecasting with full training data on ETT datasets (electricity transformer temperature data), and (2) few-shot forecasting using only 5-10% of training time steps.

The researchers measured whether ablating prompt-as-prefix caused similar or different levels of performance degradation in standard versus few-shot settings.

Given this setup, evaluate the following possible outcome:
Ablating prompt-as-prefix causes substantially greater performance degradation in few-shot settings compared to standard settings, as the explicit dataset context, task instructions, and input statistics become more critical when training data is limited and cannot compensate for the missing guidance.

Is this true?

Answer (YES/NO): YES